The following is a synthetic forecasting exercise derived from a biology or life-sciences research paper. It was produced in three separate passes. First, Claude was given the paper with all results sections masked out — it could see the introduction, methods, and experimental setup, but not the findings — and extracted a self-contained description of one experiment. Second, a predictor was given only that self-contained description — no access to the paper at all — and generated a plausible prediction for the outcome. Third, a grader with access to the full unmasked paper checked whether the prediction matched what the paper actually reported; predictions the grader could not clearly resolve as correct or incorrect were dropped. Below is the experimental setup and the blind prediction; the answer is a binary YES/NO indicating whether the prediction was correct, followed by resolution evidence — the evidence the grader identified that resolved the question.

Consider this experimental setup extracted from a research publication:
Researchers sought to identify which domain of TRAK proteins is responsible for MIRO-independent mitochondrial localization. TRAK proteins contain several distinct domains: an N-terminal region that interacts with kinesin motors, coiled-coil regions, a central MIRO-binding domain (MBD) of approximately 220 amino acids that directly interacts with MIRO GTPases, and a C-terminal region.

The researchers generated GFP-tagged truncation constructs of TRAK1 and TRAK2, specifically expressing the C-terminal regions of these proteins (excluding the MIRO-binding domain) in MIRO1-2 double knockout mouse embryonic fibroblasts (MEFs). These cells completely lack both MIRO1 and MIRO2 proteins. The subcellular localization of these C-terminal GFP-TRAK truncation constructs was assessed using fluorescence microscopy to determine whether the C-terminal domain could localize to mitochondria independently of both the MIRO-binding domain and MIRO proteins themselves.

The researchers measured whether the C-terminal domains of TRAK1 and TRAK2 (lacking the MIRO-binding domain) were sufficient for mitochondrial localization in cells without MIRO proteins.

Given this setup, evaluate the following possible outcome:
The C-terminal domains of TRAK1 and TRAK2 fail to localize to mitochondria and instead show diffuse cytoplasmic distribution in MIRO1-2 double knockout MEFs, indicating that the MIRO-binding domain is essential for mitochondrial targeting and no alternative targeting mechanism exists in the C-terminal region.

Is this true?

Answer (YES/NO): NO